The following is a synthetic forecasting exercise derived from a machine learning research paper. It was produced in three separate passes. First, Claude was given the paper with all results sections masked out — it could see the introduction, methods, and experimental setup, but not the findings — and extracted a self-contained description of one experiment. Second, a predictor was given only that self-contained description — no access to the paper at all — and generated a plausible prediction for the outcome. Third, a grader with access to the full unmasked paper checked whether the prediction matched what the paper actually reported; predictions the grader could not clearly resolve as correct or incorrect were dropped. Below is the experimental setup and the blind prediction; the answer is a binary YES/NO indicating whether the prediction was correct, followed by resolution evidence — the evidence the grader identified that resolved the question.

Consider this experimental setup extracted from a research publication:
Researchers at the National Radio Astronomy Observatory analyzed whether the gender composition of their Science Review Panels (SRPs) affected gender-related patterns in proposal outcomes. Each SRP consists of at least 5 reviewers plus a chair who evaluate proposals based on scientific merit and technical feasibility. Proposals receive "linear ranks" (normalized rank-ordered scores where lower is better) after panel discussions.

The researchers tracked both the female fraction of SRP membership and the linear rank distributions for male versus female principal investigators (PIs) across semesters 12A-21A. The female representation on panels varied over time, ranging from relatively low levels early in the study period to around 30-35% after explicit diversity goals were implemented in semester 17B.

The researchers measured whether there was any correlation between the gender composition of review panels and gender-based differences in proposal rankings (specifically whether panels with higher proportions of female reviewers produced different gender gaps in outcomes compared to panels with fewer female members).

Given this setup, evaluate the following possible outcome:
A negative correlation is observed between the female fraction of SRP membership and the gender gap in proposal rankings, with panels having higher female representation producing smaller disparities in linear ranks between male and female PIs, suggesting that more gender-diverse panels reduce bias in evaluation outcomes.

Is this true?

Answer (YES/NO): NO